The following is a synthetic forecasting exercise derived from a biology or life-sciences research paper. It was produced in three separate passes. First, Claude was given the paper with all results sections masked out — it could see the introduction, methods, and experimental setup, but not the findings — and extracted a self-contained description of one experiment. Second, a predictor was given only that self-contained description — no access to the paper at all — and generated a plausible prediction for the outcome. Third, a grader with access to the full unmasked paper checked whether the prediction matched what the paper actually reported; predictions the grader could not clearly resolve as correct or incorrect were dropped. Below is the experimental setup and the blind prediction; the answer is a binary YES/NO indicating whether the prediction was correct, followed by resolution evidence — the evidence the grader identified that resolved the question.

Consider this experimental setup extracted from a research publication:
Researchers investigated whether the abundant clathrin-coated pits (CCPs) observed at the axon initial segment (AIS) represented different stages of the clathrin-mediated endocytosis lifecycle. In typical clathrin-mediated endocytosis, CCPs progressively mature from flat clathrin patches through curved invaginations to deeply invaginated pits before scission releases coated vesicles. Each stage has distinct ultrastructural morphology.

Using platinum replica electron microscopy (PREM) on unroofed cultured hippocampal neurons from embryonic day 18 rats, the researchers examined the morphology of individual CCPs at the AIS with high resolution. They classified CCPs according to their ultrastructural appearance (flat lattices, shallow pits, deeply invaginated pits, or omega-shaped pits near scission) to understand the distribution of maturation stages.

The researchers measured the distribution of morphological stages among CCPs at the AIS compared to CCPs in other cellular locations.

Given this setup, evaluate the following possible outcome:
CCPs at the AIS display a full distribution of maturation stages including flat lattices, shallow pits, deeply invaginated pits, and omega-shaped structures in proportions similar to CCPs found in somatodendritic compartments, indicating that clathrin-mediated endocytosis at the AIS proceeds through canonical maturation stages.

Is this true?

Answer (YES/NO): NO